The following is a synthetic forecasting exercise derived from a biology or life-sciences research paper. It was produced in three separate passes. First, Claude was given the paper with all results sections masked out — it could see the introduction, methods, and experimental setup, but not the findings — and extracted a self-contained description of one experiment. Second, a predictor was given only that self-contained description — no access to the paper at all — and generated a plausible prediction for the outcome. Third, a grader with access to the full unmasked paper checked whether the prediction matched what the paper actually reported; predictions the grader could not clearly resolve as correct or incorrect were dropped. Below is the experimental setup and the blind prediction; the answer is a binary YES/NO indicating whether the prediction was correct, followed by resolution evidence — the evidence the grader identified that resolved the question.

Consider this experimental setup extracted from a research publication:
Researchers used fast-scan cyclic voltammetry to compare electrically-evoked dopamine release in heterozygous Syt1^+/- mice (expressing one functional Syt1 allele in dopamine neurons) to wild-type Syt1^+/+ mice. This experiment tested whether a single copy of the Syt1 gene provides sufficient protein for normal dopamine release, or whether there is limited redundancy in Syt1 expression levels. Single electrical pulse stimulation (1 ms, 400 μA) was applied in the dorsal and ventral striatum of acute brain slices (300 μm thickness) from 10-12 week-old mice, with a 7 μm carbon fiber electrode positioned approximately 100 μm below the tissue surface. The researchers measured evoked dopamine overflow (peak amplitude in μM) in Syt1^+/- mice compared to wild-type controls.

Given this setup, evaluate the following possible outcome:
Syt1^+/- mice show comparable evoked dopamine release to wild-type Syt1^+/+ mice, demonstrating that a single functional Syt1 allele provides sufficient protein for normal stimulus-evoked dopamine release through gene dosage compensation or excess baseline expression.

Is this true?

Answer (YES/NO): NO